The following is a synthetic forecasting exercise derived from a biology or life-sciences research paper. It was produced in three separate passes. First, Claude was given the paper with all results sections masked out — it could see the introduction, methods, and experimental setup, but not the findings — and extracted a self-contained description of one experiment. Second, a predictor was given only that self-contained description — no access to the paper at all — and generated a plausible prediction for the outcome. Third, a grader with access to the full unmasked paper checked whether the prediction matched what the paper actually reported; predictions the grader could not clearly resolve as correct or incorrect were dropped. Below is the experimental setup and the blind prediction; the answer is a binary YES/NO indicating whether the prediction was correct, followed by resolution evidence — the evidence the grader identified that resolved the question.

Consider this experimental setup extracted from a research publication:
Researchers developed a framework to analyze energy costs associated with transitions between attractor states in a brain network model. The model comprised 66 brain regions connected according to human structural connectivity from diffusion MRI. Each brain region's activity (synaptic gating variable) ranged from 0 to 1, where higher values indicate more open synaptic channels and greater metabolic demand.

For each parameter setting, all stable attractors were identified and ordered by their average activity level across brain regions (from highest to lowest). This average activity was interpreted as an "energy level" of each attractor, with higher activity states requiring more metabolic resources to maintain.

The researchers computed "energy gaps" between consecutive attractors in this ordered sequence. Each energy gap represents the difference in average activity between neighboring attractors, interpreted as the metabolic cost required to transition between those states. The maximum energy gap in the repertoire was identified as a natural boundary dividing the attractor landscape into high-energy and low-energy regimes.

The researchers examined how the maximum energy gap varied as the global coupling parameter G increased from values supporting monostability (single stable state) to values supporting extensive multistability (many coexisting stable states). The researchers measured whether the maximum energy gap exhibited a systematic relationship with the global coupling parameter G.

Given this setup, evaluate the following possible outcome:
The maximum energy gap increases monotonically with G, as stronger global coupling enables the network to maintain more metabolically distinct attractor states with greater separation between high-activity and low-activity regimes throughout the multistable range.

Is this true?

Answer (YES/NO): NO